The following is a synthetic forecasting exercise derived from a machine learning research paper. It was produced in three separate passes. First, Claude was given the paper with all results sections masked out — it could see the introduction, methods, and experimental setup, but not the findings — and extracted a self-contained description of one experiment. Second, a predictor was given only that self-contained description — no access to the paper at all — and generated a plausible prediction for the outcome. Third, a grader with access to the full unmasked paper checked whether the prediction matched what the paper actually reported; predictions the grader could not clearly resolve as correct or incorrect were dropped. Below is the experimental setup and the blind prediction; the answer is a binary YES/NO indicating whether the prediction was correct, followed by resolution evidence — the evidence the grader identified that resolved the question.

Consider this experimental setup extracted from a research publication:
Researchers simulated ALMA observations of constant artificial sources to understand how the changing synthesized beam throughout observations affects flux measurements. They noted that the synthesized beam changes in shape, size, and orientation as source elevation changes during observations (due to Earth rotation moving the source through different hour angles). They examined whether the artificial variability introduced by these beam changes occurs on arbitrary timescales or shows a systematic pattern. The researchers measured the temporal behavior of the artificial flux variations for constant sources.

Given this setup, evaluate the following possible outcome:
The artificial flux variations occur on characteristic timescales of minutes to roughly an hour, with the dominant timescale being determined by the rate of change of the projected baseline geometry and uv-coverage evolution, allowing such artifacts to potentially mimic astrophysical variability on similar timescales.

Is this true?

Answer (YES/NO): NO